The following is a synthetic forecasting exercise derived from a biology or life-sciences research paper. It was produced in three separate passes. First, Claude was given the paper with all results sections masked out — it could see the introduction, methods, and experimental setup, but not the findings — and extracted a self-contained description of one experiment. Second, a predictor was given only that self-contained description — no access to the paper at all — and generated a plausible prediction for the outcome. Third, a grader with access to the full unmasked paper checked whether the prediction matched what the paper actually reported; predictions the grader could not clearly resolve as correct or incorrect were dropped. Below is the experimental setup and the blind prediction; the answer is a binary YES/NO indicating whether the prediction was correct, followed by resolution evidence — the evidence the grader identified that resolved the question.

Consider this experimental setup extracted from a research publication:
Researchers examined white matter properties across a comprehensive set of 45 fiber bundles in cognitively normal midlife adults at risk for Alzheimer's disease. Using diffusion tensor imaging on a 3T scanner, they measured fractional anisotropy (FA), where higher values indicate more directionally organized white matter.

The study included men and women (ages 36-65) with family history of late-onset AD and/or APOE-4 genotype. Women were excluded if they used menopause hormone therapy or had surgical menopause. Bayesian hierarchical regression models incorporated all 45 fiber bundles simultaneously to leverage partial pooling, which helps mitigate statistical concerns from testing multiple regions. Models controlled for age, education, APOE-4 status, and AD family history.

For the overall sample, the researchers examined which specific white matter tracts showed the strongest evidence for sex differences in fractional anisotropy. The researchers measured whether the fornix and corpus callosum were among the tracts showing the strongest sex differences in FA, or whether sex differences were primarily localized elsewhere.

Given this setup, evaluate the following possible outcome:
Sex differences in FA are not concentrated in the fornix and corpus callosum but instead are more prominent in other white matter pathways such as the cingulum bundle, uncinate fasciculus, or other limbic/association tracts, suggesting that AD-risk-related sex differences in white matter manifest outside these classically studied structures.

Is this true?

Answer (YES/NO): NO